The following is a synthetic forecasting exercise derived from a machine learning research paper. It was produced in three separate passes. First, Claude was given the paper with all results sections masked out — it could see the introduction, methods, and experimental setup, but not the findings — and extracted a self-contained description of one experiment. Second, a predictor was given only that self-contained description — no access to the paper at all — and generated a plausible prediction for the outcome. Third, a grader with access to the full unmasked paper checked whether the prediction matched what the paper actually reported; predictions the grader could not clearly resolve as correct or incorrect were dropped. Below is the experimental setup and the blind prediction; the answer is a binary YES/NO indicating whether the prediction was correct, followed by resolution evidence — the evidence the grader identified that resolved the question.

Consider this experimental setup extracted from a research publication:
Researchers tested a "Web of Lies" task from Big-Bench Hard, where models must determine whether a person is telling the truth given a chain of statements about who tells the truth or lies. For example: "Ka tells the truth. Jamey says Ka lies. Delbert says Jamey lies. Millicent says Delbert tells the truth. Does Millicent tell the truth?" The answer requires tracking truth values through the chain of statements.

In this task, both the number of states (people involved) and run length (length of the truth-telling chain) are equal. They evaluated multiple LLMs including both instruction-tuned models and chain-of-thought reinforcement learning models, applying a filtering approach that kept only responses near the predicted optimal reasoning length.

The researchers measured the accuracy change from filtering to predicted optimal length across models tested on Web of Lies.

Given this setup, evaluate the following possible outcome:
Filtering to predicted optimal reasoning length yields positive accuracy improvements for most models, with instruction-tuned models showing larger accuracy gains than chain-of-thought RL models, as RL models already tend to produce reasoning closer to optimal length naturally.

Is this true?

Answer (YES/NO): NO